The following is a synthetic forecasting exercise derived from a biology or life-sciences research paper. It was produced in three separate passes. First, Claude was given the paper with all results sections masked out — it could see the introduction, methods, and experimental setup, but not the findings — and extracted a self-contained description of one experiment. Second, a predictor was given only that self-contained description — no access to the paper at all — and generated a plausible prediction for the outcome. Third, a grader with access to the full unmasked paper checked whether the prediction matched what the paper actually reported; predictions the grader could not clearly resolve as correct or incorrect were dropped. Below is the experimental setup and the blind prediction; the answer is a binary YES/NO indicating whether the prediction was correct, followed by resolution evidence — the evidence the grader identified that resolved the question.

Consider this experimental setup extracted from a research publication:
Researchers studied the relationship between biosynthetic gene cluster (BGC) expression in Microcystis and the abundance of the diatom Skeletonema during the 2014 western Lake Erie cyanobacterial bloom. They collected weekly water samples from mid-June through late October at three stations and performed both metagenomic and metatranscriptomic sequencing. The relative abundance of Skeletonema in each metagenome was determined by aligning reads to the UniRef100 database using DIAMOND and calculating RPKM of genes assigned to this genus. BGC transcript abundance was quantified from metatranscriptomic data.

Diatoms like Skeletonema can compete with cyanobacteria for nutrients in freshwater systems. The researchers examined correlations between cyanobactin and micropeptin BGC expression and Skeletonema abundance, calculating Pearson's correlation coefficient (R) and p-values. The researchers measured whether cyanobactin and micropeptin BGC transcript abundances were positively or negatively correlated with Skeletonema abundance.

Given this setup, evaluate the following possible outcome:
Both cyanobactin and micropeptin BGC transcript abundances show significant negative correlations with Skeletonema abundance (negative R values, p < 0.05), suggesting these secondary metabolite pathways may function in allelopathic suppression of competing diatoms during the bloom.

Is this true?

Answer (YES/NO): NO